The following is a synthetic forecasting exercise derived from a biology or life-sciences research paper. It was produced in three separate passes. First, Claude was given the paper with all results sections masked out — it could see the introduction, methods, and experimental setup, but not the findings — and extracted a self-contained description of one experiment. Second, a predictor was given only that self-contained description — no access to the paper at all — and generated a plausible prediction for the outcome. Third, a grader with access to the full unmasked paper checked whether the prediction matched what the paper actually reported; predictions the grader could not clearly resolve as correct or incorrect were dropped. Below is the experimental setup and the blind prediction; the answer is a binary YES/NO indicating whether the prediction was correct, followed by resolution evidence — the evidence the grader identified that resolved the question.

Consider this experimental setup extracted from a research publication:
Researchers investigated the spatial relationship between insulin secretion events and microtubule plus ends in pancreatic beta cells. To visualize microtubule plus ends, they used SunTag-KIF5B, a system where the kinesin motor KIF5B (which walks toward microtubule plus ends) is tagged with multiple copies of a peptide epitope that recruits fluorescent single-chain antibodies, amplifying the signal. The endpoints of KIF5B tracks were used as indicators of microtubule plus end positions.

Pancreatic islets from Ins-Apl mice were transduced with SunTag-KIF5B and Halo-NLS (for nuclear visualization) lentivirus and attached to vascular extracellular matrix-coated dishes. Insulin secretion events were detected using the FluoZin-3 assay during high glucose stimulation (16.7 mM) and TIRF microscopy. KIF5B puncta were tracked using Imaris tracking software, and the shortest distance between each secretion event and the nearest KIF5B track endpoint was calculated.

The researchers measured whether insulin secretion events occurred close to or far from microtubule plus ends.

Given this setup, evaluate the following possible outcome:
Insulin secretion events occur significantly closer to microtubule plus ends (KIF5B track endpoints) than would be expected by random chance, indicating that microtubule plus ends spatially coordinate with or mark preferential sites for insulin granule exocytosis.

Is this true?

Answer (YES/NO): NO